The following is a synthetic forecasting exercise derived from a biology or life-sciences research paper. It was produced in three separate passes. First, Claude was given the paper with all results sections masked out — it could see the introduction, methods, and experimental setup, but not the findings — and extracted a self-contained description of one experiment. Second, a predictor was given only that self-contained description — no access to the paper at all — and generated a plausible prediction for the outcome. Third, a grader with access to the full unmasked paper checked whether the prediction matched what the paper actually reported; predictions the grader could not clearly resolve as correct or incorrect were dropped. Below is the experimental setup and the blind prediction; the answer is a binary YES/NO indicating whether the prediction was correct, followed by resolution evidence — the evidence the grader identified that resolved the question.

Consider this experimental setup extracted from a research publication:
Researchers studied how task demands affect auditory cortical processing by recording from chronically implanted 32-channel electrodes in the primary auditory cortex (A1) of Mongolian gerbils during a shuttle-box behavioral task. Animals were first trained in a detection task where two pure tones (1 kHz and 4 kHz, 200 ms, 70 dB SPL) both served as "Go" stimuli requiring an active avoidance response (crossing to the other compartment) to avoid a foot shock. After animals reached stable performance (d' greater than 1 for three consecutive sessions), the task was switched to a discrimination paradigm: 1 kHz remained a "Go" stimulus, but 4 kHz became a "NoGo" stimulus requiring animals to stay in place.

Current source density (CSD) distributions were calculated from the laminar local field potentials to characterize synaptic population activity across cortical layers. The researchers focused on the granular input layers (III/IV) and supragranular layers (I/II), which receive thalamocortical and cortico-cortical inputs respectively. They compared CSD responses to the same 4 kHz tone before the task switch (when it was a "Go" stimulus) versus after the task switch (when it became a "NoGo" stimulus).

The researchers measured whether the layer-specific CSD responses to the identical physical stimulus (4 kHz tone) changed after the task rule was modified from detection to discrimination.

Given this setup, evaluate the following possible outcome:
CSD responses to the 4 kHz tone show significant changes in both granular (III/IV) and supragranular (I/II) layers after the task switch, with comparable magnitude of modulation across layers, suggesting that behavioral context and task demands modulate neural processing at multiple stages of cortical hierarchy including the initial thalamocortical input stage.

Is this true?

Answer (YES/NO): NO